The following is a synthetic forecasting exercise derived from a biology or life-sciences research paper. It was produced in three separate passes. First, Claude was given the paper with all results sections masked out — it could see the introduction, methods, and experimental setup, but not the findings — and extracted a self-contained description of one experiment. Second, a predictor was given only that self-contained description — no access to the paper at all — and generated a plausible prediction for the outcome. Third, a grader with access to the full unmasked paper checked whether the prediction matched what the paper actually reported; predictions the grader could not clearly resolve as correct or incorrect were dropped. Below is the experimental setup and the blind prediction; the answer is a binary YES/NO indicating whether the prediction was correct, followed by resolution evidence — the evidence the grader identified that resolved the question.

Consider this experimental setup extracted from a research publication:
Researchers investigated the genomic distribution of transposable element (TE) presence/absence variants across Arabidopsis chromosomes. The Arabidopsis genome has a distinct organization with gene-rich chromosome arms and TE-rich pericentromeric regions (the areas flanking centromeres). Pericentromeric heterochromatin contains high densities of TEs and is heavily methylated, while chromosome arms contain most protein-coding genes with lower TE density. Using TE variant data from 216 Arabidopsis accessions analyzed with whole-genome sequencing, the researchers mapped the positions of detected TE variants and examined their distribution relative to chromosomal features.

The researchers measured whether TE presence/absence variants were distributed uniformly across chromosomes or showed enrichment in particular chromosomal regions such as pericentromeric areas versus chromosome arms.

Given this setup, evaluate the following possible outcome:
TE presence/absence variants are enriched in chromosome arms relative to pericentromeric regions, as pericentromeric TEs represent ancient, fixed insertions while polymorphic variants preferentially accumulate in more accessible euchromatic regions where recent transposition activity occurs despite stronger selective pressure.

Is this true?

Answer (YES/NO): NO